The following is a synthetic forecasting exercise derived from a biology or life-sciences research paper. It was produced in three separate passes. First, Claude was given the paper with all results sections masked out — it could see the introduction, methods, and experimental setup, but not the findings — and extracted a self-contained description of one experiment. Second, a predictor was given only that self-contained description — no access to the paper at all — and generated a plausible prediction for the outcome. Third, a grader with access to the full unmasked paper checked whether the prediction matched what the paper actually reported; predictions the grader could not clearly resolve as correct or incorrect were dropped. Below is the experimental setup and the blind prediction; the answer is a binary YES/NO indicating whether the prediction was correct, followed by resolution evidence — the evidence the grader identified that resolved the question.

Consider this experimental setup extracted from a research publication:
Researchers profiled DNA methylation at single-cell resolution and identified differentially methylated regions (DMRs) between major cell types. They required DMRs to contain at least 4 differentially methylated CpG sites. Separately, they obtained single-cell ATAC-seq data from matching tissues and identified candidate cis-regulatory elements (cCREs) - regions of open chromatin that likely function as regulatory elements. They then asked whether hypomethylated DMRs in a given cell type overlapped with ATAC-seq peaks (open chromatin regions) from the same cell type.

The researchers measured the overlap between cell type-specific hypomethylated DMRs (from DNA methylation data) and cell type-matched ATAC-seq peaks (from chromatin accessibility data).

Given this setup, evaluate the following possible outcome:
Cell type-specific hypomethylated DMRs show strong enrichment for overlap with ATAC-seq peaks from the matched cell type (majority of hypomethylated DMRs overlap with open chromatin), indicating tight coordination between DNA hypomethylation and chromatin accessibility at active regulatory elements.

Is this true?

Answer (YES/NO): NO